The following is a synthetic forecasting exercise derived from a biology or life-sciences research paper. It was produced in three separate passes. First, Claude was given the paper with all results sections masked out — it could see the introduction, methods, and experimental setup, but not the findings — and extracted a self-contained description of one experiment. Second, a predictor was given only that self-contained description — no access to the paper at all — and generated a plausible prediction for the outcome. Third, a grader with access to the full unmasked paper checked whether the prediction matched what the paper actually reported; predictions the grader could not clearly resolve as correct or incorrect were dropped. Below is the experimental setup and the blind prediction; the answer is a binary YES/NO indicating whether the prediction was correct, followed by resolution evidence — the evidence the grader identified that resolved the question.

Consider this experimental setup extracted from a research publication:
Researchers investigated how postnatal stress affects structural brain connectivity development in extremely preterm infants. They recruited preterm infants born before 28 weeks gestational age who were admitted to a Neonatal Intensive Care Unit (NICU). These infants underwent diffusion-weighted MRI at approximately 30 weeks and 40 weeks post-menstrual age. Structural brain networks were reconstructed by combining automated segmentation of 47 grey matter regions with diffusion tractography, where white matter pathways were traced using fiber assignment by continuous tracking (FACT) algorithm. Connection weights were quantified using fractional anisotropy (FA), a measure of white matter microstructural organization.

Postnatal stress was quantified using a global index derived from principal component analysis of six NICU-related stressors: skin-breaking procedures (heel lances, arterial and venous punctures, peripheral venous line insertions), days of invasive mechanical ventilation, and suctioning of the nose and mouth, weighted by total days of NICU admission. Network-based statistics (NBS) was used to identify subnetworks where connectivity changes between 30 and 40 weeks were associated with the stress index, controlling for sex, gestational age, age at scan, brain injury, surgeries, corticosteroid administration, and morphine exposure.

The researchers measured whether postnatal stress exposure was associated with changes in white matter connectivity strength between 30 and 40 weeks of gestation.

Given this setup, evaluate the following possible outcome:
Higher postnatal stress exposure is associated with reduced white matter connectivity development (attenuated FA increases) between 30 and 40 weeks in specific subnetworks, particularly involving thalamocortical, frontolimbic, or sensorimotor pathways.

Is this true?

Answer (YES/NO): YES